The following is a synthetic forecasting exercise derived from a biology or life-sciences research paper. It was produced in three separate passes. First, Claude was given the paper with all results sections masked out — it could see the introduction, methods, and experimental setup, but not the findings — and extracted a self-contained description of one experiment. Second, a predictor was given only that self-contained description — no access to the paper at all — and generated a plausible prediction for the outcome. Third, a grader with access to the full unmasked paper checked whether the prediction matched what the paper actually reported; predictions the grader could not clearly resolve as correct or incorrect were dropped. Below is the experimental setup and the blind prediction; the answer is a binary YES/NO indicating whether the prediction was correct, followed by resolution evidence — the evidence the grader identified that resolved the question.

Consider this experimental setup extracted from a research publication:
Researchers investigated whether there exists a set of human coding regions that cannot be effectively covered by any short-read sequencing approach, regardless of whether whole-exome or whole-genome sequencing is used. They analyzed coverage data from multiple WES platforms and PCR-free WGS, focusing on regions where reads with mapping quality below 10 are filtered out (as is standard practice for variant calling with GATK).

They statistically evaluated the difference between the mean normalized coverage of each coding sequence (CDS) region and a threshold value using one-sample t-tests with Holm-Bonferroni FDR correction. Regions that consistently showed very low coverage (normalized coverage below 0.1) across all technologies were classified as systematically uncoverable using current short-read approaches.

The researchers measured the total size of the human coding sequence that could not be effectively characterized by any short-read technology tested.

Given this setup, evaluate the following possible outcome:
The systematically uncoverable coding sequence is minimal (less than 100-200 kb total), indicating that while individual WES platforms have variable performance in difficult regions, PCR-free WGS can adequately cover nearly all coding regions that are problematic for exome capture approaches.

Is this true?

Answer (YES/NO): NO